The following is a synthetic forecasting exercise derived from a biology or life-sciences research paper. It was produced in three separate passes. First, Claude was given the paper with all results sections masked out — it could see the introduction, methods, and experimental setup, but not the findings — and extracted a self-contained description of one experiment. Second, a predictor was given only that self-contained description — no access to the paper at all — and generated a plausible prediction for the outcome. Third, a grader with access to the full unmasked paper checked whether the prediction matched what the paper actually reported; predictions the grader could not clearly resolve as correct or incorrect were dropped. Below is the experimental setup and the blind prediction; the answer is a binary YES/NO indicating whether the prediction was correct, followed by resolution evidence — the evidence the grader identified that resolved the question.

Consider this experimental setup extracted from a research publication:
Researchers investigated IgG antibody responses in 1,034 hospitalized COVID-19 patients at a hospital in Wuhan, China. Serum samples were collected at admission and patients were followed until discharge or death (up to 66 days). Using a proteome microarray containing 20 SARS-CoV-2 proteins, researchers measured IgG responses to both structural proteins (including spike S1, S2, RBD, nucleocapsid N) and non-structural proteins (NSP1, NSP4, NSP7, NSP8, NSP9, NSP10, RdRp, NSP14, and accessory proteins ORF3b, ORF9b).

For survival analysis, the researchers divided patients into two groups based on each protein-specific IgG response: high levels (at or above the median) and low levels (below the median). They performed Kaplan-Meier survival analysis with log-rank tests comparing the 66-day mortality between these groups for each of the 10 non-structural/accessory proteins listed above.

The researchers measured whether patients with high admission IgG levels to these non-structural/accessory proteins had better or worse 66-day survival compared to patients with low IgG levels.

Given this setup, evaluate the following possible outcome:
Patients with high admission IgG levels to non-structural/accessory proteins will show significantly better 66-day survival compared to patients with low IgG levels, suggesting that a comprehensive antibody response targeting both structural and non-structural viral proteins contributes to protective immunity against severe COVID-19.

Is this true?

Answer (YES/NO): NO